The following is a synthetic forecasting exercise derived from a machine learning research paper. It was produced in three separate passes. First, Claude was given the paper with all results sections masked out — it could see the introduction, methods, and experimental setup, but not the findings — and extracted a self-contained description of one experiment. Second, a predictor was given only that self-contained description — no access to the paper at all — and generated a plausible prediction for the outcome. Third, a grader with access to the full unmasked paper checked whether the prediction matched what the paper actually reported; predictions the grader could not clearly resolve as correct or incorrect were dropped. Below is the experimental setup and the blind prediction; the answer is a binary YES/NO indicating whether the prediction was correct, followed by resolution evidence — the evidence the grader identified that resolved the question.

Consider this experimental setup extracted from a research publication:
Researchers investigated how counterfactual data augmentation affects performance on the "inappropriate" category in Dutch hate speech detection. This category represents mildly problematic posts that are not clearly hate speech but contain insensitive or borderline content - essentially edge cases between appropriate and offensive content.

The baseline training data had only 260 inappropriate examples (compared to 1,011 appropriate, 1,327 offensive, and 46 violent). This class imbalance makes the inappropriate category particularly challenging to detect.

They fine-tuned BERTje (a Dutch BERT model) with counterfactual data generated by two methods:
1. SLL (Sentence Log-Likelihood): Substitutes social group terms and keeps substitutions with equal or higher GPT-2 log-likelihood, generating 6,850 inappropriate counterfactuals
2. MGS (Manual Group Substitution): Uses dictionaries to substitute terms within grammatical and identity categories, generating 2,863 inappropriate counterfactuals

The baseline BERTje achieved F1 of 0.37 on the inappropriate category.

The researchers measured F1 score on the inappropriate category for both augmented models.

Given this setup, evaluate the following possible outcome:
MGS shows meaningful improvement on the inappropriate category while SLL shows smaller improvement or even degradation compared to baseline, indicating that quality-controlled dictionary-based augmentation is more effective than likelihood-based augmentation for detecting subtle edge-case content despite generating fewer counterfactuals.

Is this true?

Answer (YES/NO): NO